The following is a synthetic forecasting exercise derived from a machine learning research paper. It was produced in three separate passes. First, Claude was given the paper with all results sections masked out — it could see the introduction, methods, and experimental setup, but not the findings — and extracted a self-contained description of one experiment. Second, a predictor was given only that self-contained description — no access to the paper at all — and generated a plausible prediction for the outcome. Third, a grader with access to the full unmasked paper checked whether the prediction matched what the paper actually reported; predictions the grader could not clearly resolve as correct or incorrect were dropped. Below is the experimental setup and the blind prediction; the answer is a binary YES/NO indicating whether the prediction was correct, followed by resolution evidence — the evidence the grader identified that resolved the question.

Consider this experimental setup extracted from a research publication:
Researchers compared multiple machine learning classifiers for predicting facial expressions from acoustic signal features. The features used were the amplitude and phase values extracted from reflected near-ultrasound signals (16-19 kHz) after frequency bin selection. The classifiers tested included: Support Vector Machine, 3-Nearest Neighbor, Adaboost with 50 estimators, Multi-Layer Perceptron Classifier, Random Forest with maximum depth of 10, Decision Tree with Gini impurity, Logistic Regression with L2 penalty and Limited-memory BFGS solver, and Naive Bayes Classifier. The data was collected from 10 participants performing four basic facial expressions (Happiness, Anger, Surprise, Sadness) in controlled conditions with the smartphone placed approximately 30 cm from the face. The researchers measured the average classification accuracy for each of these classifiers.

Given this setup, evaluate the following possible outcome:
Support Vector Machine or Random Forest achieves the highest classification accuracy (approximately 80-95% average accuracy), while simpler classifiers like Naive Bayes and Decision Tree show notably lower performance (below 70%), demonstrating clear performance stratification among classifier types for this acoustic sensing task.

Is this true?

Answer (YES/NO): NO